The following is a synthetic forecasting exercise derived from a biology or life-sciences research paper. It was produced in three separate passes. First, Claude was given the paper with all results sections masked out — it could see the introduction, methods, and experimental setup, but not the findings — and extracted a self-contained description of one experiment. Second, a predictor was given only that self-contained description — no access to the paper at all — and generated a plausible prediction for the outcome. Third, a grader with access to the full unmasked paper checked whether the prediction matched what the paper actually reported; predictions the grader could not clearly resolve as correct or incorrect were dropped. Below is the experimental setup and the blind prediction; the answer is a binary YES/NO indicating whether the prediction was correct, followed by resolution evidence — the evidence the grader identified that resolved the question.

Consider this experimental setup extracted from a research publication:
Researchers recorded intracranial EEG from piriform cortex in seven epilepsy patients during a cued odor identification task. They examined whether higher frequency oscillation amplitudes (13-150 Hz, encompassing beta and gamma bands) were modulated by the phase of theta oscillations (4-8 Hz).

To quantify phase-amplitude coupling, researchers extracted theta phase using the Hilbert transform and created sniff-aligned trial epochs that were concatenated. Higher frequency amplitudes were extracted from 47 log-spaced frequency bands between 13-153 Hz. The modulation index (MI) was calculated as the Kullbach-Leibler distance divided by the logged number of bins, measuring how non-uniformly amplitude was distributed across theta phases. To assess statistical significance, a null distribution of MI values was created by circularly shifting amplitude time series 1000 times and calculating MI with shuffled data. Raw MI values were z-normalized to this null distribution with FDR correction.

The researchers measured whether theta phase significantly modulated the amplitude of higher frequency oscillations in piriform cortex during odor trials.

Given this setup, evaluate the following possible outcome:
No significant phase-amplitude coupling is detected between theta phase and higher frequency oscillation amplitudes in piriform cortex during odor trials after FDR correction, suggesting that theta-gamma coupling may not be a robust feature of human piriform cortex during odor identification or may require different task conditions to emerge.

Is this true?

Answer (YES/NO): NO